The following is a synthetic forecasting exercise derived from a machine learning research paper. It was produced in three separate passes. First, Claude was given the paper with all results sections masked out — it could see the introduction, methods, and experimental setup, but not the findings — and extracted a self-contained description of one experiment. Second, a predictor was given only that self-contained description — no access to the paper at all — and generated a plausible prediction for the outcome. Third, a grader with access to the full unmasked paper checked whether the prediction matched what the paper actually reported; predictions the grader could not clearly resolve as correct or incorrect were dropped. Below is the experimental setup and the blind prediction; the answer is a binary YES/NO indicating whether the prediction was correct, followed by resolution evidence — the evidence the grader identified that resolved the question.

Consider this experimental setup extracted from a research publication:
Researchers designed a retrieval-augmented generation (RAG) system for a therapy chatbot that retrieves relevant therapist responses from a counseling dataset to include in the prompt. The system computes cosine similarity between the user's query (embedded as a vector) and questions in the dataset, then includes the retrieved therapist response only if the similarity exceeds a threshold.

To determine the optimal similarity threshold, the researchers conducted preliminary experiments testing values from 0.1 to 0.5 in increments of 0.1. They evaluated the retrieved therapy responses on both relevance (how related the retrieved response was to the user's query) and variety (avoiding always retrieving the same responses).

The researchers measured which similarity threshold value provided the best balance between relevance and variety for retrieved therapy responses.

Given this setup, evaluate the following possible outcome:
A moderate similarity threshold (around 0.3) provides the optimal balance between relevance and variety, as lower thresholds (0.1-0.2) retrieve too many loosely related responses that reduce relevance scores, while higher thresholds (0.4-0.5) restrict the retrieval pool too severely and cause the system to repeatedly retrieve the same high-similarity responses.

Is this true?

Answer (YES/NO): NO